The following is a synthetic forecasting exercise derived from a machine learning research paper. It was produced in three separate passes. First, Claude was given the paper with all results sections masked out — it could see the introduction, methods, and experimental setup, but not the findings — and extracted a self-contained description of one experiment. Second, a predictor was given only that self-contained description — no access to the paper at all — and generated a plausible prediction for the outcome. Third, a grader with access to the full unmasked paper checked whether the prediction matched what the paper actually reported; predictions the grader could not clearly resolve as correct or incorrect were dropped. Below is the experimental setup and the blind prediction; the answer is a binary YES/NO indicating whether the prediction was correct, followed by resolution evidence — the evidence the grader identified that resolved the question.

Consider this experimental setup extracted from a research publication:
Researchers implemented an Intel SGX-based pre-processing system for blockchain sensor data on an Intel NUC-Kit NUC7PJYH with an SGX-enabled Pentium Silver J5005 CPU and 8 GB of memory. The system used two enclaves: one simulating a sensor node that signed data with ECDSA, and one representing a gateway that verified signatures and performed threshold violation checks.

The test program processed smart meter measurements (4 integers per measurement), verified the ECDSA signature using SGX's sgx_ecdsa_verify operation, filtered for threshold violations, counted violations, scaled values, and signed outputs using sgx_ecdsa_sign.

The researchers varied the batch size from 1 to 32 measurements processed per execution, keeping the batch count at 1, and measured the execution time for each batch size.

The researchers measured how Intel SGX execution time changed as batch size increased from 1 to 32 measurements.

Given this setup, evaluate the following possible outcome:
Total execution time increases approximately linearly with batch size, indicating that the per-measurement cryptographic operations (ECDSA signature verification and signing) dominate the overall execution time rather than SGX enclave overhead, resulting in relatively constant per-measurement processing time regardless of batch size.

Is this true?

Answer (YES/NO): NO